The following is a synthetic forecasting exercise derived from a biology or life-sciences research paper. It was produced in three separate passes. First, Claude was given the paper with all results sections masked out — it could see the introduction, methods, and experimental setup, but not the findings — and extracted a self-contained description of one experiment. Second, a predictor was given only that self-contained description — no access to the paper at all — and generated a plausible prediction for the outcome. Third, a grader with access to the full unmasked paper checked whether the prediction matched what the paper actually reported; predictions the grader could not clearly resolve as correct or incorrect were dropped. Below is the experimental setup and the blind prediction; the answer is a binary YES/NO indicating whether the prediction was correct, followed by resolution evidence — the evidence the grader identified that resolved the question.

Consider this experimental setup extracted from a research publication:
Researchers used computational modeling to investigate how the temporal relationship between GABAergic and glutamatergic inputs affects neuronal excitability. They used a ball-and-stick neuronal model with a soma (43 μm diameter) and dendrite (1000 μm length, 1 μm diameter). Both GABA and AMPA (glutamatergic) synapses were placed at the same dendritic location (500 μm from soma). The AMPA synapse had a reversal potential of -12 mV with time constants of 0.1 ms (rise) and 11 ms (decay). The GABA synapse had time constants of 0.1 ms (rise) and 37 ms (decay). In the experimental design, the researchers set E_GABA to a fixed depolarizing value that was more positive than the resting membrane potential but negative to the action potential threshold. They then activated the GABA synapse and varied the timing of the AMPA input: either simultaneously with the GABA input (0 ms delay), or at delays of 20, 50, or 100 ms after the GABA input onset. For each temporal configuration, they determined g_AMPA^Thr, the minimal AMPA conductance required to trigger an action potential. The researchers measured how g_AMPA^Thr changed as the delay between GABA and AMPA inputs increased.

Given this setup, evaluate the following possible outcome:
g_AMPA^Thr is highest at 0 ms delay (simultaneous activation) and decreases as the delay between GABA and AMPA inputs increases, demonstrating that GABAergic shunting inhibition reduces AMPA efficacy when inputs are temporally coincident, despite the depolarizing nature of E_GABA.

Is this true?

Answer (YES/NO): YES